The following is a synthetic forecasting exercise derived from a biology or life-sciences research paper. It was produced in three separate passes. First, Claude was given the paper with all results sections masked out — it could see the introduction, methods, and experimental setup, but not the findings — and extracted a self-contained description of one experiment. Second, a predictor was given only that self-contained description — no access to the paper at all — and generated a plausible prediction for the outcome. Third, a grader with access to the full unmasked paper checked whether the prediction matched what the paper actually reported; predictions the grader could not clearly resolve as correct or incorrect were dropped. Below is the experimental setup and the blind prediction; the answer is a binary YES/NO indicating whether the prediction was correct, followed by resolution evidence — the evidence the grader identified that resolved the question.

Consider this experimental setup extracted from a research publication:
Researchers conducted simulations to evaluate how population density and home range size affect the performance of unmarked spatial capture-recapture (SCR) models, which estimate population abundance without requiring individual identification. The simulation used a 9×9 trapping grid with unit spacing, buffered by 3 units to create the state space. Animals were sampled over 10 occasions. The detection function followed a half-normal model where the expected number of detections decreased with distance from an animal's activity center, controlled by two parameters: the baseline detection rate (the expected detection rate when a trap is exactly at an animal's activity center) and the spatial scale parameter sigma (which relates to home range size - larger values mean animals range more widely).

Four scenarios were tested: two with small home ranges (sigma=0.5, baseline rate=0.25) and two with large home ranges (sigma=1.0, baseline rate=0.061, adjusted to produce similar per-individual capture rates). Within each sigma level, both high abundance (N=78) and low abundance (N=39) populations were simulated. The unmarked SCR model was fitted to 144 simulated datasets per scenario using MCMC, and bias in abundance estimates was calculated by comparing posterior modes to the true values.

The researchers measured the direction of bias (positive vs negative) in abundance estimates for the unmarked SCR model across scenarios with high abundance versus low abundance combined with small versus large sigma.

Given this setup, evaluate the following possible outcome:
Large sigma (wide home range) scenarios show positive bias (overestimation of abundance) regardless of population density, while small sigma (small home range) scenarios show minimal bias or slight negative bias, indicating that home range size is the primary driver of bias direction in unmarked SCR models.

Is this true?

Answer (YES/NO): NO